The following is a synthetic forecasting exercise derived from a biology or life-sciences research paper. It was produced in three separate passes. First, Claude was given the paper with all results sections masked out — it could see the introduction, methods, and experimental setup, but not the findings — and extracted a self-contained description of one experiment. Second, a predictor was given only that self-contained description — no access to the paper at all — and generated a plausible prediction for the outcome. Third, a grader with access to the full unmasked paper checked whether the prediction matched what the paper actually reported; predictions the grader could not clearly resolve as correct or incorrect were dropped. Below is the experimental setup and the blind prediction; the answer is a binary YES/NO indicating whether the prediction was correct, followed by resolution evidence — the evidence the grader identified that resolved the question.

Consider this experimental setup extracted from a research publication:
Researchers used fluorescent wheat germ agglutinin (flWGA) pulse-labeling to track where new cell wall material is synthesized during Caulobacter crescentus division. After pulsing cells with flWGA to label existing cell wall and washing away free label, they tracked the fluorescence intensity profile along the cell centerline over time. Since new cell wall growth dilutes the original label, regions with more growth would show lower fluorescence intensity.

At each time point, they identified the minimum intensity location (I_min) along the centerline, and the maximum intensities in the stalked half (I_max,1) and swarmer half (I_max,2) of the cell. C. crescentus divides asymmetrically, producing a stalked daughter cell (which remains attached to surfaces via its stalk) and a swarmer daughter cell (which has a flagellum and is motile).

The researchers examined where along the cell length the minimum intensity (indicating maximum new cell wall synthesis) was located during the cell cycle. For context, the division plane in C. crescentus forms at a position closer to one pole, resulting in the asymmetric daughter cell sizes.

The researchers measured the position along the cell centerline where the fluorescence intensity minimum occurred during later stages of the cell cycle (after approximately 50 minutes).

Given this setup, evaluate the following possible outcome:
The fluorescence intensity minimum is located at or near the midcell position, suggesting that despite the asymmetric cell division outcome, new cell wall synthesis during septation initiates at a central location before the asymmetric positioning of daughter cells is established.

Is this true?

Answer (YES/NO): NO